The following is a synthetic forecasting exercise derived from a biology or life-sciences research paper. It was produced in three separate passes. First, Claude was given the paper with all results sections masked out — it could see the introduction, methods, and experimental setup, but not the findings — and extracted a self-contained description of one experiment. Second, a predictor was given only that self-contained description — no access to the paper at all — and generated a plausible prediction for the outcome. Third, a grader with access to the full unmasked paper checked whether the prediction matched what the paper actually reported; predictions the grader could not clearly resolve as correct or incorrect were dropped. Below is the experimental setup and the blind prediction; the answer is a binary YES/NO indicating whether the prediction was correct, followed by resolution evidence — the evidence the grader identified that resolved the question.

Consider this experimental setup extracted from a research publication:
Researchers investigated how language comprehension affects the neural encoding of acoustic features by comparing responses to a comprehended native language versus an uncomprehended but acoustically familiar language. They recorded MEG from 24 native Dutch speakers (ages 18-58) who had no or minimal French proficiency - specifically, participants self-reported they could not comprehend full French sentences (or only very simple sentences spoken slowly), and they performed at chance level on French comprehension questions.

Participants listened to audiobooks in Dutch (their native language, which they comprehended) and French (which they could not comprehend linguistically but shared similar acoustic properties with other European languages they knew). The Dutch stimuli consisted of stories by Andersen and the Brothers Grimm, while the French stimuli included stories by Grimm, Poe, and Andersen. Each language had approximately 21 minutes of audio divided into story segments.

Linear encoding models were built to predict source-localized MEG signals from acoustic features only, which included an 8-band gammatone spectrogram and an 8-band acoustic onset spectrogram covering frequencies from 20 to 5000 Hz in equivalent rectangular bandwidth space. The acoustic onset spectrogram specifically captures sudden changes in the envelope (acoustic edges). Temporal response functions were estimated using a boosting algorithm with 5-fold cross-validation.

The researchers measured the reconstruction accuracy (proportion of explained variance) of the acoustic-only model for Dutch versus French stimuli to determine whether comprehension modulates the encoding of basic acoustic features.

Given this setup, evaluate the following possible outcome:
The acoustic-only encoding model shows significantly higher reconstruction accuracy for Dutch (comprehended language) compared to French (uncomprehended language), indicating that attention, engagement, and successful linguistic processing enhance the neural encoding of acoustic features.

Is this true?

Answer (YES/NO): NO